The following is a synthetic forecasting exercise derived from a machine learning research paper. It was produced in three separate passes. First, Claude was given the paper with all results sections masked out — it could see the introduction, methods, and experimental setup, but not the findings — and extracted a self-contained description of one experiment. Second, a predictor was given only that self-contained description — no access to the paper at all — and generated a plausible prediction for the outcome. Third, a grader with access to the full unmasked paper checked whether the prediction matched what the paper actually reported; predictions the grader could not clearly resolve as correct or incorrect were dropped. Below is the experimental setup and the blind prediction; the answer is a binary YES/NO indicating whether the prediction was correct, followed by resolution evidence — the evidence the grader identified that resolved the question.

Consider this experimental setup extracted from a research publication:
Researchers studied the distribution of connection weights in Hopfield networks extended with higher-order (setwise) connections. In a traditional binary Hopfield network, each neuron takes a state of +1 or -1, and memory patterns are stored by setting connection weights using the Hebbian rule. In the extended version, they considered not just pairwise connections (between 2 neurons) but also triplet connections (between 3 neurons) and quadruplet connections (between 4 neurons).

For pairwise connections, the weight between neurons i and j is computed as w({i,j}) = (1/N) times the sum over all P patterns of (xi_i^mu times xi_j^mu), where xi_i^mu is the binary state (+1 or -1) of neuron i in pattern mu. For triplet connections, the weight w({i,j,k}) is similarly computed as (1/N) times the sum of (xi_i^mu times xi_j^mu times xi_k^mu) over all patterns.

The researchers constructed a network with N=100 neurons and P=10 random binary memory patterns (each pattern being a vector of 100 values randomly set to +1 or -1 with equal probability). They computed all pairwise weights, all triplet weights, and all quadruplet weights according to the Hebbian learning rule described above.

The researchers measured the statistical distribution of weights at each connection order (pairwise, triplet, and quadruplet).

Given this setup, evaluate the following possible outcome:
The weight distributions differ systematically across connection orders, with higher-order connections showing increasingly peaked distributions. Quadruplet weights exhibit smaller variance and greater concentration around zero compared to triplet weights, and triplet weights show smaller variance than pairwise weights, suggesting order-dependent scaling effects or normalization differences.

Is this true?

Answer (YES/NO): NO